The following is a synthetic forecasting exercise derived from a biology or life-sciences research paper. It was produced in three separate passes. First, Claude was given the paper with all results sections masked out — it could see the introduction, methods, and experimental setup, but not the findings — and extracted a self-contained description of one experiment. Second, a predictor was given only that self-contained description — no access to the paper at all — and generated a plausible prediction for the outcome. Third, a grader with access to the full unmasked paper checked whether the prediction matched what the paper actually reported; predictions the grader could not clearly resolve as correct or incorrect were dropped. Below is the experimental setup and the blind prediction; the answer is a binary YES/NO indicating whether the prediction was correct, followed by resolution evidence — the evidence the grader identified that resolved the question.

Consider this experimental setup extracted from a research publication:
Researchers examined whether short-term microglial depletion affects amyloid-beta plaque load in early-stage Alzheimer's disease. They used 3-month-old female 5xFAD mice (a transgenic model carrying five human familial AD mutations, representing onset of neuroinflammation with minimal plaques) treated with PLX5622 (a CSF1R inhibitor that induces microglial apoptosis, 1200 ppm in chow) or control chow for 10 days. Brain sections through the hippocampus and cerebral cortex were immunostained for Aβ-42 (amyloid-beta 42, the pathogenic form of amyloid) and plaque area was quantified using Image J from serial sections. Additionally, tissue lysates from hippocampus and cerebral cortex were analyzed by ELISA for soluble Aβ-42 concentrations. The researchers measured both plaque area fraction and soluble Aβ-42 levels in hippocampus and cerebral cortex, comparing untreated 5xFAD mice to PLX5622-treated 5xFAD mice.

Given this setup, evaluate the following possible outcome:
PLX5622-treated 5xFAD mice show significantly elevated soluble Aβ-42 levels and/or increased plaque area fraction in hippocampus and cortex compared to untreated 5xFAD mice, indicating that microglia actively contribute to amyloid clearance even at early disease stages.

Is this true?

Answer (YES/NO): NO